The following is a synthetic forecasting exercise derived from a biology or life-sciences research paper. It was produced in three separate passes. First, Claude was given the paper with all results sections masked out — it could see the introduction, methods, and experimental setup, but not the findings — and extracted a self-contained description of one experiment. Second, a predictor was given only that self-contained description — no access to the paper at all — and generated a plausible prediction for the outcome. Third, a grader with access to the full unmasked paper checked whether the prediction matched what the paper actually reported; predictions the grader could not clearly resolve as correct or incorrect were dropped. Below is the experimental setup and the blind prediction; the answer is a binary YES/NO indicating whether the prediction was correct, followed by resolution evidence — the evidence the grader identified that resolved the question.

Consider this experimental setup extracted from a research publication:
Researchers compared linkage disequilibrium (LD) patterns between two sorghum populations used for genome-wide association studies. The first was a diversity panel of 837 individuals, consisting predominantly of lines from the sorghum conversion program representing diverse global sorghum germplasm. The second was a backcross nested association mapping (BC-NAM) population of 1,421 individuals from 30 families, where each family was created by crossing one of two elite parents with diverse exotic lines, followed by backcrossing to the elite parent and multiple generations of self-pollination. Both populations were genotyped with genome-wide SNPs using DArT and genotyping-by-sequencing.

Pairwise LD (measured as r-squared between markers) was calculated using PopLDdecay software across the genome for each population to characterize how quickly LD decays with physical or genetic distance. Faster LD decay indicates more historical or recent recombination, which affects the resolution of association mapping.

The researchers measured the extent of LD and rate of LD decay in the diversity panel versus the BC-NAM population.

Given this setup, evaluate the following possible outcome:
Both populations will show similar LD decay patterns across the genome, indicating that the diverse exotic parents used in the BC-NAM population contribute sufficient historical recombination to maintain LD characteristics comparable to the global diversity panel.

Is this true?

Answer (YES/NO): NO